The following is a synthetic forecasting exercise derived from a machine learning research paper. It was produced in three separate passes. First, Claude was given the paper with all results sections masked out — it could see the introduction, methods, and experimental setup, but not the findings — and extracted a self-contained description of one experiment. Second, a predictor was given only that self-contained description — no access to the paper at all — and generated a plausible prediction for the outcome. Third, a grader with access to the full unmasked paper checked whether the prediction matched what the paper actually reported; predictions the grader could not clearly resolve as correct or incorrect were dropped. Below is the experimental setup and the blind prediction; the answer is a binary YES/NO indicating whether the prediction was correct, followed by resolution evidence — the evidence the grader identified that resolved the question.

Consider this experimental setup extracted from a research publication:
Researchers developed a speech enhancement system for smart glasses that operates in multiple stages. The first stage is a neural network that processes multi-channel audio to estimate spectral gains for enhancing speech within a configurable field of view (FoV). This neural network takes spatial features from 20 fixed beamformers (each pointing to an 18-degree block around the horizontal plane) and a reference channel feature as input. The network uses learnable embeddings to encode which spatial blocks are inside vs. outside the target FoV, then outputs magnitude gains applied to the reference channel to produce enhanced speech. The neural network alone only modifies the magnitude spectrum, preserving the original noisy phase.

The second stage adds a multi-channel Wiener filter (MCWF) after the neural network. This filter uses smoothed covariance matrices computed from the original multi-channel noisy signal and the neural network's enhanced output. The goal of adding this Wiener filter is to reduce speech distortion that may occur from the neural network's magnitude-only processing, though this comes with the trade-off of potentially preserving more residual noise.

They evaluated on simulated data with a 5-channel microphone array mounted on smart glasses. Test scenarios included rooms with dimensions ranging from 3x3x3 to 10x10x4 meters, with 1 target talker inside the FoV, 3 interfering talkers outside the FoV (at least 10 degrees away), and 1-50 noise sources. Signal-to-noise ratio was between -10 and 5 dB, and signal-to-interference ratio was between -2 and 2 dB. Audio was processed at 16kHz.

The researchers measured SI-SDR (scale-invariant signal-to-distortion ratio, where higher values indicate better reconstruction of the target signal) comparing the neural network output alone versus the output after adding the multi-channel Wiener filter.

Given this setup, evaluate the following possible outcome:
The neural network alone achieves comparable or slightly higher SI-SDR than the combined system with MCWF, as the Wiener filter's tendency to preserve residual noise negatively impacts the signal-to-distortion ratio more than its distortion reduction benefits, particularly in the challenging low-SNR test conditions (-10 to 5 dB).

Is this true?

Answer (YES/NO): YES